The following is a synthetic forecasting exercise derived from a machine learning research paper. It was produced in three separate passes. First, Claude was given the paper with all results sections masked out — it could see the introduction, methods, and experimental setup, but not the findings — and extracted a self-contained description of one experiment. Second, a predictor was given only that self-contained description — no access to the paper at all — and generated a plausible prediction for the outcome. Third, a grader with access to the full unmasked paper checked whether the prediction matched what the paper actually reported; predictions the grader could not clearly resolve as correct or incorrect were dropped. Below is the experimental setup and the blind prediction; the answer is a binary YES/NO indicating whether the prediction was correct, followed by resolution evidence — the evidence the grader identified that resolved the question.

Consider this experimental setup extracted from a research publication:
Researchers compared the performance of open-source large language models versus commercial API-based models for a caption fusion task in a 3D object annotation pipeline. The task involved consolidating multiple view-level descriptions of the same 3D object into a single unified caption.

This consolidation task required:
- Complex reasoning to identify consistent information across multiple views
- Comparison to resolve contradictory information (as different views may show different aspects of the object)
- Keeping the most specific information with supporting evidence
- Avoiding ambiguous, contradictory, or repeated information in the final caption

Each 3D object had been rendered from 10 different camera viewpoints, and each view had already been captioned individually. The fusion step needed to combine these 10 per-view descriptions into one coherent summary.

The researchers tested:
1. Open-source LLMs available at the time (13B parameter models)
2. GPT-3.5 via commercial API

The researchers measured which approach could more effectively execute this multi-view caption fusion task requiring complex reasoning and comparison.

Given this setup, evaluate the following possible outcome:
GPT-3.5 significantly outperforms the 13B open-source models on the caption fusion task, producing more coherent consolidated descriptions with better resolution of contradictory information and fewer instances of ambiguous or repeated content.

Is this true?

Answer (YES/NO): YES